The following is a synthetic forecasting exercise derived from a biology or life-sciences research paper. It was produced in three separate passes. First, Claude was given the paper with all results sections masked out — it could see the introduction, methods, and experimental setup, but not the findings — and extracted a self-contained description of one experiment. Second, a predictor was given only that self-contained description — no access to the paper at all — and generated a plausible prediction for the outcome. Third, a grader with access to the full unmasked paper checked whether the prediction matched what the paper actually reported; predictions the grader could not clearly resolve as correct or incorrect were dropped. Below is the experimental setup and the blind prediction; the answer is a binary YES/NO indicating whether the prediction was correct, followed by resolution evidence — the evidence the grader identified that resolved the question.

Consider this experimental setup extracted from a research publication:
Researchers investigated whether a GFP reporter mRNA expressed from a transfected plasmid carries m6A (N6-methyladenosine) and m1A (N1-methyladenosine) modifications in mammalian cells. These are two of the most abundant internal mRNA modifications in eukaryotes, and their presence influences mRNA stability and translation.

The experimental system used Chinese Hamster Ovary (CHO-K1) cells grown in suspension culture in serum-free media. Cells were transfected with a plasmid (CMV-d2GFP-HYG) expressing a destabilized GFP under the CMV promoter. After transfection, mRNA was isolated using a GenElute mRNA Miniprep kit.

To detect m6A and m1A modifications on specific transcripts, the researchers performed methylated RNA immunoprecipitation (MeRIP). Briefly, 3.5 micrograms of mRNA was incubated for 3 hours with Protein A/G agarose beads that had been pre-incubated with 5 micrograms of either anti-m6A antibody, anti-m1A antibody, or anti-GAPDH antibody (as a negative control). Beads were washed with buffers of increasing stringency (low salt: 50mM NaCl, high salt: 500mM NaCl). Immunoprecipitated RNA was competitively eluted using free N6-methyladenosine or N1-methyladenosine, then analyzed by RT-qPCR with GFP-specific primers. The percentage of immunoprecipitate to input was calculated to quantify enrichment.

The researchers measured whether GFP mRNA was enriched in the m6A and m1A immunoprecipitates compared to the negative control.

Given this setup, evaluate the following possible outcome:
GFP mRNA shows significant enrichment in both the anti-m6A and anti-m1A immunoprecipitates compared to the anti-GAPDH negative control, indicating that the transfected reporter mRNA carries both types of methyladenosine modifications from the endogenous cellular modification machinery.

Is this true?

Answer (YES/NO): YES